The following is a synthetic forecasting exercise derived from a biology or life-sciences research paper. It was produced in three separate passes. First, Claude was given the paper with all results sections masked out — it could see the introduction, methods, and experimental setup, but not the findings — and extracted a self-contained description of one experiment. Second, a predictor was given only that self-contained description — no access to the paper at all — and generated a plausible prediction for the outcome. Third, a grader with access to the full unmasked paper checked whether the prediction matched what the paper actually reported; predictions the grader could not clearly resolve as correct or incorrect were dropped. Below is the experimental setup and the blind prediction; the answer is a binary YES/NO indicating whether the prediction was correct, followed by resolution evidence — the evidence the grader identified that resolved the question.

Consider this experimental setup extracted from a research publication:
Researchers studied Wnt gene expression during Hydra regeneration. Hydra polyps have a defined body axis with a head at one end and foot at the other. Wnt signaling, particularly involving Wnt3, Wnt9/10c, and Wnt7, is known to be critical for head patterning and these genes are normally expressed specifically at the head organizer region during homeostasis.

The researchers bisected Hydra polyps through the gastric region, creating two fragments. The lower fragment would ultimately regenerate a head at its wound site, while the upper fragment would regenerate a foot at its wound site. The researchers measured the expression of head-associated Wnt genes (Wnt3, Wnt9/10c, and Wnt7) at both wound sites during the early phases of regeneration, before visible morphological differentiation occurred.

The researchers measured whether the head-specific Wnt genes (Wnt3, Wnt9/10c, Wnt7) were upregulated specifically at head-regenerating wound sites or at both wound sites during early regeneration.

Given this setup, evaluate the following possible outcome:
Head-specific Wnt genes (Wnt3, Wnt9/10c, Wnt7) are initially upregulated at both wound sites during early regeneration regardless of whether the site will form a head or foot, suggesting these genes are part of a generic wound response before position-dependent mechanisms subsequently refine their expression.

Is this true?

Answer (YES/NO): YES